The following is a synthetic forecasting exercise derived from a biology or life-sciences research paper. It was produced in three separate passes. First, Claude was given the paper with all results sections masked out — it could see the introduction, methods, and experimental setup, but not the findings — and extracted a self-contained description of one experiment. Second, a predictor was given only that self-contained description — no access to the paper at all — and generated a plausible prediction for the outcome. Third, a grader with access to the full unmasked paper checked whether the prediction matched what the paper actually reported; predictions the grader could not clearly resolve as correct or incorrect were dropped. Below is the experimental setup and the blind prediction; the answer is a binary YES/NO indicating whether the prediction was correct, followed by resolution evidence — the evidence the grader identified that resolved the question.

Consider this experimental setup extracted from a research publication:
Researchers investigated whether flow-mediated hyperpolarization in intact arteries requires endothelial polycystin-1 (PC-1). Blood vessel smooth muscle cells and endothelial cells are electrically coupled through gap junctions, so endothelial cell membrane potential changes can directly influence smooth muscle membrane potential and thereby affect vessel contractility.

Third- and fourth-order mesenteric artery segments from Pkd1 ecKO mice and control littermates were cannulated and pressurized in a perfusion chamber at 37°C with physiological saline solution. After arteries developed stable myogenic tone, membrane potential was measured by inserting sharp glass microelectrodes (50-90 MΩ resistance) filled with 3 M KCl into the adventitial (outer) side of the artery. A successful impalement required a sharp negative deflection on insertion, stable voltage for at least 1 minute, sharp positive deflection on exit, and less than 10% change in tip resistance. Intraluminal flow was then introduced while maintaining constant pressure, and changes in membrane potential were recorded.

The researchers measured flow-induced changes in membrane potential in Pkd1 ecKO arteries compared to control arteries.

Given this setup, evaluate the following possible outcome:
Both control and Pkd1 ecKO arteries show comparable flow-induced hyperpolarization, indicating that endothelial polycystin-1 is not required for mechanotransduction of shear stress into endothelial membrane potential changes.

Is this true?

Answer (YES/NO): NO